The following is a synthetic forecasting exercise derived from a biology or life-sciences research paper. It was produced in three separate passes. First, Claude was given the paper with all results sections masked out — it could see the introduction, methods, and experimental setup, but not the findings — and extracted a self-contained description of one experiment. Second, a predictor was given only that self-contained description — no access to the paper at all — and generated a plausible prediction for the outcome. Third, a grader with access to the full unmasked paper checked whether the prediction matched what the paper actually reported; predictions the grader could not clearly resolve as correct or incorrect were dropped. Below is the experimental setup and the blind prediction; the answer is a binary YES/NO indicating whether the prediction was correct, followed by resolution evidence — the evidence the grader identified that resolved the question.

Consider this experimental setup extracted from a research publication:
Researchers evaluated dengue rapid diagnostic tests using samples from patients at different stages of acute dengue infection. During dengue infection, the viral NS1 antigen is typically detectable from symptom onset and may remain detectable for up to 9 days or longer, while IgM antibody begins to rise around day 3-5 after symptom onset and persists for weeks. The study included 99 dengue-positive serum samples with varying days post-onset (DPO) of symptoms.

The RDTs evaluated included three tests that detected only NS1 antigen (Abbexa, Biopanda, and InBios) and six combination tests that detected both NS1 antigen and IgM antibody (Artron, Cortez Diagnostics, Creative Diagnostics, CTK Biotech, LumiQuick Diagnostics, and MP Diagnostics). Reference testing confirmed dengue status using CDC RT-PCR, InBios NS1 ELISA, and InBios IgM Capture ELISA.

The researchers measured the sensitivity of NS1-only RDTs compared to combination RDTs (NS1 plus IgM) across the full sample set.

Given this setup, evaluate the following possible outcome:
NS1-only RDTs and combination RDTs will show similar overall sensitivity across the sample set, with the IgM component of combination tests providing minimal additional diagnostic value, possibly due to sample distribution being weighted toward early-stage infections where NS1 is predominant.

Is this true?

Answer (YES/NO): NO